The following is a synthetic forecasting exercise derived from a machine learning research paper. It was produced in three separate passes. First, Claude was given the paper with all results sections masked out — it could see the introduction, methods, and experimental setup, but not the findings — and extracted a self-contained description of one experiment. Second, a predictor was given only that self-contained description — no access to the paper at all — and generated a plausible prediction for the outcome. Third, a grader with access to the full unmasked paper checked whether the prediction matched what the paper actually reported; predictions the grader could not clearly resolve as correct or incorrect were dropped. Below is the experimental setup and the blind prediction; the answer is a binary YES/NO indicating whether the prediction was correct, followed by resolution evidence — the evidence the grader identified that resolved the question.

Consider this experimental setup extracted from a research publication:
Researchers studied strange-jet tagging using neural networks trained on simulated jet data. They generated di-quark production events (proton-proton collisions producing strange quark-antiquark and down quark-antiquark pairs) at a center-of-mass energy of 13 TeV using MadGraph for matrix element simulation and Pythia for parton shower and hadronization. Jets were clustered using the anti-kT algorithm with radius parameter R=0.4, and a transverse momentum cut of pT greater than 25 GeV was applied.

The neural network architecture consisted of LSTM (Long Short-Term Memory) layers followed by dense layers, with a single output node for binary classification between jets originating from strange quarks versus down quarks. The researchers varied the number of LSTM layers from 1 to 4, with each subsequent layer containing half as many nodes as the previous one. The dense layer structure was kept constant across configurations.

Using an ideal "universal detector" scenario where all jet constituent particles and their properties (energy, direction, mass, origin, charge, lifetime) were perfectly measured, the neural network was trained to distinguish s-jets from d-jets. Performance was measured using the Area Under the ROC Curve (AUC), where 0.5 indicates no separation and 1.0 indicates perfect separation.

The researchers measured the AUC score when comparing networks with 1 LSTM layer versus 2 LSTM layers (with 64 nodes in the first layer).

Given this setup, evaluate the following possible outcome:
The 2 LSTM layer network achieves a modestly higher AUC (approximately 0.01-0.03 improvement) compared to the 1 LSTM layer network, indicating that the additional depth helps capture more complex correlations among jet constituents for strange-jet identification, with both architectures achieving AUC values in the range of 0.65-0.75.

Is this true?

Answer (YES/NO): NO